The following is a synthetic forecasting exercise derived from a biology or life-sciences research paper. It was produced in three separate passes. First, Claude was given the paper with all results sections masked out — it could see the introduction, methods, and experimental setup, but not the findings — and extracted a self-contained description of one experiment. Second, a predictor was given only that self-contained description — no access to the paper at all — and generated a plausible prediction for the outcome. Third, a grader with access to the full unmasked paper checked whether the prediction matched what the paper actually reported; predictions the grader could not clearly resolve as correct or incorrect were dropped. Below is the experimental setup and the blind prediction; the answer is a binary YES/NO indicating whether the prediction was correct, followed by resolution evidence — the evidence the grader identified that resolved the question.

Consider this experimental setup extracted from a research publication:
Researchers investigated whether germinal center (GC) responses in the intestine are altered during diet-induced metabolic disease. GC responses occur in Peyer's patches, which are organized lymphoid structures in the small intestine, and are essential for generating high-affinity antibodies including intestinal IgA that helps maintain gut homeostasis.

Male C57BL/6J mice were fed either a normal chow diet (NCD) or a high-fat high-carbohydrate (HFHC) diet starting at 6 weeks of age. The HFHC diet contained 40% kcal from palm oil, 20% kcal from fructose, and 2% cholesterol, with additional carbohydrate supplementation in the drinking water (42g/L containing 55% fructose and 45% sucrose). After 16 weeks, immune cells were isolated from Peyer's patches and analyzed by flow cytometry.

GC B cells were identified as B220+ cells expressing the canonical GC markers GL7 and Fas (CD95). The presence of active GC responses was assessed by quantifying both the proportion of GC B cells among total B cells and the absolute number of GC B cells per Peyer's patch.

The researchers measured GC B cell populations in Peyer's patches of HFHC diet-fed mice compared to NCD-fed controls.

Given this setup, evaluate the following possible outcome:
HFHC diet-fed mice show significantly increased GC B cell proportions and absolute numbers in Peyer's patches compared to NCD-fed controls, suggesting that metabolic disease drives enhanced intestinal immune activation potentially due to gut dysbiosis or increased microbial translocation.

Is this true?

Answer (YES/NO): NO